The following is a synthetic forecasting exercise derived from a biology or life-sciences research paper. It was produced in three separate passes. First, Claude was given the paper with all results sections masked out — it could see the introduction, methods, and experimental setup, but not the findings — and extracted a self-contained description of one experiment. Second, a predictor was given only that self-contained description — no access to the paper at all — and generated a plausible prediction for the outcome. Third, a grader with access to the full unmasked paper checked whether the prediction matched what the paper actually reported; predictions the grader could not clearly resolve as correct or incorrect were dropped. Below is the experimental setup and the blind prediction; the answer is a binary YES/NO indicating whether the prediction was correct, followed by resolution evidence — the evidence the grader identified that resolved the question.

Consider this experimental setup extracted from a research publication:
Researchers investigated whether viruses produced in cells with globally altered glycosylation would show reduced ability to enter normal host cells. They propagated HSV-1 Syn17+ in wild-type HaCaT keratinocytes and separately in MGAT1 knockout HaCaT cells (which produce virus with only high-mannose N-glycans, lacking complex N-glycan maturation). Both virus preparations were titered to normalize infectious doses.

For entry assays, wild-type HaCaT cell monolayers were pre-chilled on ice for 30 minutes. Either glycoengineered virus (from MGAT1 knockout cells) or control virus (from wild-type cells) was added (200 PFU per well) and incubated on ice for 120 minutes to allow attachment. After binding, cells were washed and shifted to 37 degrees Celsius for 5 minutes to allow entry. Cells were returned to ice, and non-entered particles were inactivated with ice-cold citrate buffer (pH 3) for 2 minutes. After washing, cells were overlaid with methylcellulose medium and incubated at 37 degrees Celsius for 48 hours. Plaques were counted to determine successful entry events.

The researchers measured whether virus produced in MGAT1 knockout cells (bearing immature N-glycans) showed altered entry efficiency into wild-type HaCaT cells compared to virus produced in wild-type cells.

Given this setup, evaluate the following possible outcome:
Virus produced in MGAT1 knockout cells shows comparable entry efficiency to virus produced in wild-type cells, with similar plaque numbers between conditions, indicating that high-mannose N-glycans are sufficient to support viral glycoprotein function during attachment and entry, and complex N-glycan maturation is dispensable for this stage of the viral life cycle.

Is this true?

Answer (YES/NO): YES